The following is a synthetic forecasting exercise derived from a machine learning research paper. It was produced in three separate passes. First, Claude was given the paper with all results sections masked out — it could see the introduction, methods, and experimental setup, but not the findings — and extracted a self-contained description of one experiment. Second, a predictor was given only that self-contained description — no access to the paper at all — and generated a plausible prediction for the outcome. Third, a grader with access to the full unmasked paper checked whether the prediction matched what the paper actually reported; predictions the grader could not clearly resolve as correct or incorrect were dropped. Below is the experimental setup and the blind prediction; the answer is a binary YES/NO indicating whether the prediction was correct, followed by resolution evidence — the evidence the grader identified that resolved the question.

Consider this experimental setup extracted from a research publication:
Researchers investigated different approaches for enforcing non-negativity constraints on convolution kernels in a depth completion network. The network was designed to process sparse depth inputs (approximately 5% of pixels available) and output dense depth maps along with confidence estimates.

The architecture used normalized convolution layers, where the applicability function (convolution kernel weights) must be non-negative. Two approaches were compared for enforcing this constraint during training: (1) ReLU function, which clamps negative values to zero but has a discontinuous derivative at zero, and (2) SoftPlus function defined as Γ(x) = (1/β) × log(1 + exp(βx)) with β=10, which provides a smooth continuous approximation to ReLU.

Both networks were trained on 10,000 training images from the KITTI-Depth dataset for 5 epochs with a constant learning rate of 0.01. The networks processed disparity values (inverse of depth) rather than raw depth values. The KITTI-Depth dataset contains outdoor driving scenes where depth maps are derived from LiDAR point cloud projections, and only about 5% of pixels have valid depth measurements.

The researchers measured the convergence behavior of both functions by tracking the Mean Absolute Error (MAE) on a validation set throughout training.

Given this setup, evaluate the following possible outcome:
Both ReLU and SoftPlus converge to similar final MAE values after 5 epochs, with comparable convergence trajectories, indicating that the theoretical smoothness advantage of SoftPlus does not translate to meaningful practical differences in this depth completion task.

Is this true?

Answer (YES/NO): NO